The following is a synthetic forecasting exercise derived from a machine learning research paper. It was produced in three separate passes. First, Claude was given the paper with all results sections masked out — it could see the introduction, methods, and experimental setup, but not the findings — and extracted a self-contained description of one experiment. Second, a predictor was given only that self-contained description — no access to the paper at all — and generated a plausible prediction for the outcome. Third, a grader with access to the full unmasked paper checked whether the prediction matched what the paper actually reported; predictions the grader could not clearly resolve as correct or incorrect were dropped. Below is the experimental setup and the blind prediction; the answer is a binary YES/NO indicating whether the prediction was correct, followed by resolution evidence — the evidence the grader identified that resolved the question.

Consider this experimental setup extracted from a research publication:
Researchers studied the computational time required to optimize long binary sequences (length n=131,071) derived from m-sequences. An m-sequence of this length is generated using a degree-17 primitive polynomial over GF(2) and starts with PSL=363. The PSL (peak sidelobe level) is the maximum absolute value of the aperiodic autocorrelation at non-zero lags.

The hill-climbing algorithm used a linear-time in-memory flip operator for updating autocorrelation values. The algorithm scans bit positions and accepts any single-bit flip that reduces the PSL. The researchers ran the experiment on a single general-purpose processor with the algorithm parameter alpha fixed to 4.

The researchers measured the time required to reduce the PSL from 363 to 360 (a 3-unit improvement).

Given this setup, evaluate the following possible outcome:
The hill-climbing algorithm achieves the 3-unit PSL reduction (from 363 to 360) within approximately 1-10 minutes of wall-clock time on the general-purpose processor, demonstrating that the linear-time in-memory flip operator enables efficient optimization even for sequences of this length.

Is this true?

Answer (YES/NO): NO